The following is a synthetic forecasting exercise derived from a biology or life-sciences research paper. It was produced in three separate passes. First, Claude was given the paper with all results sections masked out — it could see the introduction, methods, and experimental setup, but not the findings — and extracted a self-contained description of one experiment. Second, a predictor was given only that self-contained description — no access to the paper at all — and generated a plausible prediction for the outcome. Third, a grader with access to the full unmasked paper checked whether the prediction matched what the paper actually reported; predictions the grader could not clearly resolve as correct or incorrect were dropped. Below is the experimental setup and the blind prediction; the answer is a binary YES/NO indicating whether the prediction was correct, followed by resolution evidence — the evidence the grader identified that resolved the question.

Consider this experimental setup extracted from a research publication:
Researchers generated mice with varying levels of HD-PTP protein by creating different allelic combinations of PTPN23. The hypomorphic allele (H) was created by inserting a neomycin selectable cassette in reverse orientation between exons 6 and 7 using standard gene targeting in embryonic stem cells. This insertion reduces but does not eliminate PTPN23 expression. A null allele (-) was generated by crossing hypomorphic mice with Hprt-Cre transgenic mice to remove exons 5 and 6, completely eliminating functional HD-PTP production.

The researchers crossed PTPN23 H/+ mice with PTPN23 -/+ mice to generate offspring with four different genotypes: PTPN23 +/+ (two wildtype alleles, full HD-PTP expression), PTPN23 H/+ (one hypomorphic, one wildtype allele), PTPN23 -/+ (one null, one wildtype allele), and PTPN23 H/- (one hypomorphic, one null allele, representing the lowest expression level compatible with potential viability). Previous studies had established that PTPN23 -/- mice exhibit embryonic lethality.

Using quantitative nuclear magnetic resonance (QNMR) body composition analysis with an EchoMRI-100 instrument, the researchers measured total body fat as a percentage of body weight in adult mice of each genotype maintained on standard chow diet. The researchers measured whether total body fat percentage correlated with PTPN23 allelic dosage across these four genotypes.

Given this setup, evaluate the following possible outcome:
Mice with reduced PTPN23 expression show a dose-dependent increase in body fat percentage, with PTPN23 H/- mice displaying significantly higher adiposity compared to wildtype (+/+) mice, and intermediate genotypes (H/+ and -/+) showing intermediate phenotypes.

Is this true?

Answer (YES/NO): NO